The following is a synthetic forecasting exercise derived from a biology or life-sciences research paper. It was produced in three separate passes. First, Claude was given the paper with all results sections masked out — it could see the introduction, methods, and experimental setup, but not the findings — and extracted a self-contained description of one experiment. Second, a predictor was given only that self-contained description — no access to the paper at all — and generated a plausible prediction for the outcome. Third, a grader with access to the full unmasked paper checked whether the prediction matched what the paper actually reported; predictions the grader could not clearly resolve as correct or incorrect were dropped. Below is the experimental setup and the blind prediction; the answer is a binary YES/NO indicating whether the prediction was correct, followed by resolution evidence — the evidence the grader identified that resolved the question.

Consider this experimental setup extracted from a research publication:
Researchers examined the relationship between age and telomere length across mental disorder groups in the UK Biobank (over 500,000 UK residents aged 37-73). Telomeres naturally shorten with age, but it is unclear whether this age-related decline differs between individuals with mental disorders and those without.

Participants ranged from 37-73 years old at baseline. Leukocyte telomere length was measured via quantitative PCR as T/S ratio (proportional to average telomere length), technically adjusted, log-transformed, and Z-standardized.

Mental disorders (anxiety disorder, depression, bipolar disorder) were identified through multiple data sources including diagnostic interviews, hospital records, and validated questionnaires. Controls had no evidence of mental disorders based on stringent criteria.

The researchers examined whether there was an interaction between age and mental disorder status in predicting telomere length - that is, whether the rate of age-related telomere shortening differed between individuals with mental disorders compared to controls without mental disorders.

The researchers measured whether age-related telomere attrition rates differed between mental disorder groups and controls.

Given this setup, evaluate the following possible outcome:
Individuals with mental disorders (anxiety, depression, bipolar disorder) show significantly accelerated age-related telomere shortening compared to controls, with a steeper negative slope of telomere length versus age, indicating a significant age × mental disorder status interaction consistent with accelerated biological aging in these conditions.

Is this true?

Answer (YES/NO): NO